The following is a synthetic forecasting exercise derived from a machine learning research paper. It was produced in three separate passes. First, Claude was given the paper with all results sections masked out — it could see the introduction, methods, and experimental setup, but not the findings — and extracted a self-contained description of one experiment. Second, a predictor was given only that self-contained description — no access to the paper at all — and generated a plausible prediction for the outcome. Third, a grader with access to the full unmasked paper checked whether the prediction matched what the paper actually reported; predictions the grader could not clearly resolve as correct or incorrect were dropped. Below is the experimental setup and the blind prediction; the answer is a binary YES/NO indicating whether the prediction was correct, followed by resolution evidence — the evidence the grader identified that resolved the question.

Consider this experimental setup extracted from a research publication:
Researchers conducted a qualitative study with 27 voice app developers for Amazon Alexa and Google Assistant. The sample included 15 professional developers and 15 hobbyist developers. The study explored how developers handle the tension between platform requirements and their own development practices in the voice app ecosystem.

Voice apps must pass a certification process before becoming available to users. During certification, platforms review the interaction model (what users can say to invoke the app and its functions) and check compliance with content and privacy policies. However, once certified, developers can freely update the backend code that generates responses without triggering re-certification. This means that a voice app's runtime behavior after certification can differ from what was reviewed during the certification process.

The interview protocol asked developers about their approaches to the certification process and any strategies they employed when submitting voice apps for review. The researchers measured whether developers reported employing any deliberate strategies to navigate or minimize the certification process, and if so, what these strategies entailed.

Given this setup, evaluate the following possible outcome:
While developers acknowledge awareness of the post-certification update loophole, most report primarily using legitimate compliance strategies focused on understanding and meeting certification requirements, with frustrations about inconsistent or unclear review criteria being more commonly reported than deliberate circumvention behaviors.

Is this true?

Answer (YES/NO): NO